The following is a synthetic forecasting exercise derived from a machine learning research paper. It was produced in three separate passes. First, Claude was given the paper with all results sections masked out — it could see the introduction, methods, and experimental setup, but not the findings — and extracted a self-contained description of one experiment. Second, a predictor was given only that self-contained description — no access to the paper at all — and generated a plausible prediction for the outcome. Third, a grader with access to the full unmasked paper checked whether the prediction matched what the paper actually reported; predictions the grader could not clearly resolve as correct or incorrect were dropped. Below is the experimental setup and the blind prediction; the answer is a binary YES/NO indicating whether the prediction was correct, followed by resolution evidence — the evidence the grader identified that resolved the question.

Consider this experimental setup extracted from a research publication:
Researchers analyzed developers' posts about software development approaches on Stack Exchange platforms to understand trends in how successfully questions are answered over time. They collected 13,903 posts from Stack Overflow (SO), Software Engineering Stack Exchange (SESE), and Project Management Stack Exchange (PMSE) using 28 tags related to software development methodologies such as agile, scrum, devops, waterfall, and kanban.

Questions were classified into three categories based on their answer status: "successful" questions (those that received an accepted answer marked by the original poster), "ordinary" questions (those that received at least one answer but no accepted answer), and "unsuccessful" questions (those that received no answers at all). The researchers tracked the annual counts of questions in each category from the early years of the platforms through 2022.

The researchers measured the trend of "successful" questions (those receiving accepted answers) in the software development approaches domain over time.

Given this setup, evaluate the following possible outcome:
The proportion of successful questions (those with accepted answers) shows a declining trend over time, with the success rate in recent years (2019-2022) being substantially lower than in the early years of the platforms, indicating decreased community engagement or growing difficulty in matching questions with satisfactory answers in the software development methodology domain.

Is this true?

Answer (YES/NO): YES